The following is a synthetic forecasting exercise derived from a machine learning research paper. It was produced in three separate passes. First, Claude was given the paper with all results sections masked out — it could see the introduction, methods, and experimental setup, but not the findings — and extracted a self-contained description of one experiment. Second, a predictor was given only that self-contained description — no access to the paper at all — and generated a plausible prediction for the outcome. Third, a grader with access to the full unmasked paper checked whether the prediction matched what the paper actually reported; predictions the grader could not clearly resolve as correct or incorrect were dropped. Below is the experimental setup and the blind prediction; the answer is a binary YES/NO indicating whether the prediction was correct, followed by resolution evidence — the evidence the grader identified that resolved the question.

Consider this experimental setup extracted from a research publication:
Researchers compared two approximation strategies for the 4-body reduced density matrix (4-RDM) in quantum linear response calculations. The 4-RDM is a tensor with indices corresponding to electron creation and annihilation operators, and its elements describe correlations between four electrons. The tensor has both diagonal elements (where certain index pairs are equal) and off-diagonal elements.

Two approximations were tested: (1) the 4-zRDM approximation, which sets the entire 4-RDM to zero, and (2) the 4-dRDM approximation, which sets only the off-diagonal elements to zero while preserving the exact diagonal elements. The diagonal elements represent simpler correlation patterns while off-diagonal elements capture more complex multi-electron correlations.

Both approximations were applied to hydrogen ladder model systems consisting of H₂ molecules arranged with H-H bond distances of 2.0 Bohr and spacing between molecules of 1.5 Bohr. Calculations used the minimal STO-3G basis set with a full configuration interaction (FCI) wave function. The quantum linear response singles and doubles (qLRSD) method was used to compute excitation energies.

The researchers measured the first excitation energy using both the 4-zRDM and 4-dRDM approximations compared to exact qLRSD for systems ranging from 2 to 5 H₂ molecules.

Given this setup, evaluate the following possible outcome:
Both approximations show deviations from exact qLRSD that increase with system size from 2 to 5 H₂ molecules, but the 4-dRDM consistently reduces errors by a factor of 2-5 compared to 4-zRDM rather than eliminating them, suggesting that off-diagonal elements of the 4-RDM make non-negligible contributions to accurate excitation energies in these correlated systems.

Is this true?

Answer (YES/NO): NO